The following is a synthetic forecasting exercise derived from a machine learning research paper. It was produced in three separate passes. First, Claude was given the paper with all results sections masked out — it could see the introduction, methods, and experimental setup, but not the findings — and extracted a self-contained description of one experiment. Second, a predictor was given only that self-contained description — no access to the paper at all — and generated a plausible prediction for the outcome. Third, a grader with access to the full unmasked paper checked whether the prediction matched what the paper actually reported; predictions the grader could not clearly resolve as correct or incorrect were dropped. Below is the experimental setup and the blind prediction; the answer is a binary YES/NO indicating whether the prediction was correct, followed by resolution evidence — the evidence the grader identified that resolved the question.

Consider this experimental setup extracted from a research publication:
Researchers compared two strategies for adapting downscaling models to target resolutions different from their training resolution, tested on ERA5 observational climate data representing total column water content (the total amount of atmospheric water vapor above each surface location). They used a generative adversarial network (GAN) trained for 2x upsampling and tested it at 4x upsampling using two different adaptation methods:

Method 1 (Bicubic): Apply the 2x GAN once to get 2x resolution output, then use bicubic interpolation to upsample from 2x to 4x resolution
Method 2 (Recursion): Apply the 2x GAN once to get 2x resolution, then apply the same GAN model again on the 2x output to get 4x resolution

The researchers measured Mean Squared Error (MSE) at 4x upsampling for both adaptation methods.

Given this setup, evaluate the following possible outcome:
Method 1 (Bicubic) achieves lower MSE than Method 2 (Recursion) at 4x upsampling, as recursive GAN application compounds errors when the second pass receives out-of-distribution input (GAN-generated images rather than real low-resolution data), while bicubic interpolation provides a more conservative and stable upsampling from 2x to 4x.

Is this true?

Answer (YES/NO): NO